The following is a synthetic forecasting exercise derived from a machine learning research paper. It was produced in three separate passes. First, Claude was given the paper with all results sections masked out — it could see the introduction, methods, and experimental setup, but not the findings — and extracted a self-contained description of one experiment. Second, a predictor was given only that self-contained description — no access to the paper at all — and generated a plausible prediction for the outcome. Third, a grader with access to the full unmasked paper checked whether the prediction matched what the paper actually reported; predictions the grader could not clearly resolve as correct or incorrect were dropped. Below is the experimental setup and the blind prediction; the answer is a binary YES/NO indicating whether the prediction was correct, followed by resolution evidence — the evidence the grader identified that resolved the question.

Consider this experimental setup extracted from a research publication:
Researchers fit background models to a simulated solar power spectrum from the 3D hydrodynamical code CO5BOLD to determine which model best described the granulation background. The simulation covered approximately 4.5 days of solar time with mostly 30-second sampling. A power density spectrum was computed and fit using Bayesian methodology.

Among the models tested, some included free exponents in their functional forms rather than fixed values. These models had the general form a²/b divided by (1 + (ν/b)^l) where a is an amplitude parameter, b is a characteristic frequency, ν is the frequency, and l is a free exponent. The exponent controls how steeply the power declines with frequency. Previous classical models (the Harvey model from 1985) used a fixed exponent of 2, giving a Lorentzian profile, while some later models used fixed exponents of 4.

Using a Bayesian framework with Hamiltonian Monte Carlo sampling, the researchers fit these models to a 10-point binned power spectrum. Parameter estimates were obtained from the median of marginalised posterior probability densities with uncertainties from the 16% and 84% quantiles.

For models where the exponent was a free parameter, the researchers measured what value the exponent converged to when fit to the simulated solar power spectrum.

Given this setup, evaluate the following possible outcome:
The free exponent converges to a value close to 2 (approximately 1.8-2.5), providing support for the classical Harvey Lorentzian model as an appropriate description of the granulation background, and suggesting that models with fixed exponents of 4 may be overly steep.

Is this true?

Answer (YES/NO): NO